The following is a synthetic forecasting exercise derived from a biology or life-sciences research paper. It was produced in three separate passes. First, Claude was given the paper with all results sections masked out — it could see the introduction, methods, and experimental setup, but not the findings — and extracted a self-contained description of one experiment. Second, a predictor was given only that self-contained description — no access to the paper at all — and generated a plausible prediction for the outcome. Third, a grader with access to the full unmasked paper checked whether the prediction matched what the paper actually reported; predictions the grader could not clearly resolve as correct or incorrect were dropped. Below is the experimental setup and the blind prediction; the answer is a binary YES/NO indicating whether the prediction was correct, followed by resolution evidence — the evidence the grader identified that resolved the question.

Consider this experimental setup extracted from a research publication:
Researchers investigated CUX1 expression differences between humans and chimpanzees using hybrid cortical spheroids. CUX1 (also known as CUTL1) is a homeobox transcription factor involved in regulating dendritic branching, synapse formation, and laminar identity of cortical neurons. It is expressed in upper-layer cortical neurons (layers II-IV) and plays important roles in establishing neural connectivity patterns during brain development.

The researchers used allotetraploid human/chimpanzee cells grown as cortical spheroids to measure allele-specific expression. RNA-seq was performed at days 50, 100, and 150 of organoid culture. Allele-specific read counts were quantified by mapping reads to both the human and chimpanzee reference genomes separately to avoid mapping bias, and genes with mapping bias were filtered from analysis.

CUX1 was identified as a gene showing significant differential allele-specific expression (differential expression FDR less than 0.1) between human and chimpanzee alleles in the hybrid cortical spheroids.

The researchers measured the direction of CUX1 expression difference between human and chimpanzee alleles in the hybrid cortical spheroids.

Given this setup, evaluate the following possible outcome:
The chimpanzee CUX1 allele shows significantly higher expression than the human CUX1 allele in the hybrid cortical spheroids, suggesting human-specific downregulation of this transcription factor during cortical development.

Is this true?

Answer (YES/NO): YES